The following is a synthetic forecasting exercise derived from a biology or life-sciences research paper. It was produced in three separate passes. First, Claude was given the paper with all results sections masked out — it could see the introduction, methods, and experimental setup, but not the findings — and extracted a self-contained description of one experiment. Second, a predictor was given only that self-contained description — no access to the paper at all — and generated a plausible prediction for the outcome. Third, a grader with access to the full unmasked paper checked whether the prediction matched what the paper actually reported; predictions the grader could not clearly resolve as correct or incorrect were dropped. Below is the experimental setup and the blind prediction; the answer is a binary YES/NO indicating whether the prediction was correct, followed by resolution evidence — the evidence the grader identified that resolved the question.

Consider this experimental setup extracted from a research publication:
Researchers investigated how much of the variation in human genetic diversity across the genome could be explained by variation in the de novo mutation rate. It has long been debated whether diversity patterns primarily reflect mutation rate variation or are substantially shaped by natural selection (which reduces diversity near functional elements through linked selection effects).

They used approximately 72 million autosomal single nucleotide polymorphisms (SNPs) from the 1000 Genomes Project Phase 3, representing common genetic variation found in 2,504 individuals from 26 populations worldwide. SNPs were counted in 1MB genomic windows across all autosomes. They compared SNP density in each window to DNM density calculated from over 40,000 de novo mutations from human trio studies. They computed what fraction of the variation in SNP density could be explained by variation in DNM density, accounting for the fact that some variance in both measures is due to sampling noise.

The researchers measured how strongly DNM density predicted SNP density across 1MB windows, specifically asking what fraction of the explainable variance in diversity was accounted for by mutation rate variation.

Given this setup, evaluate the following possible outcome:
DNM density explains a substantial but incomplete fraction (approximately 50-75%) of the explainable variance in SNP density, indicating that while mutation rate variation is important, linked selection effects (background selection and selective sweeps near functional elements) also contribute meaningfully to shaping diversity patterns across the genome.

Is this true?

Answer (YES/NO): NO